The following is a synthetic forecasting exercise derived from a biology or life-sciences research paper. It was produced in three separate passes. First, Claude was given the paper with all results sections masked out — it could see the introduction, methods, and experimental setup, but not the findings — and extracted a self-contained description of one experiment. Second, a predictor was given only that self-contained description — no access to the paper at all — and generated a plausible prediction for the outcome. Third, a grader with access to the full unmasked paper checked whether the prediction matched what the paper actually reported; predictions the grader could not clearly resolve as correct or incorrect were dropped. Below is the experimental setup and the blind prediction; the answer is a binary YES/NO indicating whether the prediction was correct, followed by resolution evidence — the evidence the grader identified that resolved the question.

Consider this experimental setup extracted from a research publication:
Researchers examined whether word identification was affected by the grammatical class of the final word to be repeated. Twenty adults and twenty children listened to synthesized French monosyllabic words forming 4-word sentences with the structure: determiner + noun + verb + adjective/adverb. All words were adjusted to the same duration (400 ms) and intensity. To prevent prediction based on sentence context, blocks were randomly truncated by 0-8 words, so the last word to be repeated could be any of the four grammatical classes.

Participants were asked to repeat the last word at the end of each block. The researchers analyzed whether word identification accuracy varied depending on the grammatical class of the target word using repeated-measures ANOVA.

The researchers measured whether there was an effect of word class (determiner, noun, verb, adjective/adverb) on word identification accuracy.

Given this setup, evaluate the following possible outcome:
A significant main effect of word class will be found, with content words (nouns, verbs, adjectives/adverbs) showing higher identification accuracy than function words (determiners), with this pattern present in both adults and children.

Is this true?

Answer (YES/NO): NO